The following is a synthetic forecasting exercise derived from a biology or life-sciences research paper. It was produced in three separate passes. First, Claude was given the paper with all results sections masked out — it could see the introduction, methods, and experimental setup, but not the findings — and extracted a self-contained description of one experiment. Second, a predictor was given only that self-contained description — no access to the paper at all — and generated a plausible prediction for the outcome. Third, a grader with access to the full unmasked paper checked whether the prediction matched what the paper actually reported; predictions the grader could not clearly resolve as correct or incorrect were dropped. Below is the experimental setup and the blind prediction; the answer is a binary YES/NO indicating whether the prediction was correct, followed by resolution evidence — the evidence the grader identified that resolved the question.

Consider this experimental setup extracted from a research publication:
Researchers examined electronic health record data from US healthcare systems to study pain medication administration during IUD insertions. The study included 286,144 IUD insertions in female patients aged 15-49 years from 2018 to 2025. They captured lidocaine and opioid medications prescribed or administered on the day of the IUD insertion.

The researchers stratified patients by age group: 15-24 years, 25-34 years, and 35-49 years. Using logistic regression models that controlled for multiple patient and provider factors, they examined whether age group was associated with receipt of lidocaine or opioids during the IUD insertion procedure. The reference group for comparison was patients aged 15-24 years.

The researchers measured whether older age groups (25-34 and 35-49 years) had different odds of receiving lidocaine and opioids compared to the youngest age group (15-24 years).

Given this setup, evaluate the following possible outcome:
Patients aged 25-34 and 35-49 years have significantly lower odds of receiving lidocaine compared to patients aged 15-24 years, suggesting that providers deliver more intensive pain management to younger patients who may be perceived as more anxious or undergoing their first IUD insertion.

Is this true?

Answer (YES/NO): YES